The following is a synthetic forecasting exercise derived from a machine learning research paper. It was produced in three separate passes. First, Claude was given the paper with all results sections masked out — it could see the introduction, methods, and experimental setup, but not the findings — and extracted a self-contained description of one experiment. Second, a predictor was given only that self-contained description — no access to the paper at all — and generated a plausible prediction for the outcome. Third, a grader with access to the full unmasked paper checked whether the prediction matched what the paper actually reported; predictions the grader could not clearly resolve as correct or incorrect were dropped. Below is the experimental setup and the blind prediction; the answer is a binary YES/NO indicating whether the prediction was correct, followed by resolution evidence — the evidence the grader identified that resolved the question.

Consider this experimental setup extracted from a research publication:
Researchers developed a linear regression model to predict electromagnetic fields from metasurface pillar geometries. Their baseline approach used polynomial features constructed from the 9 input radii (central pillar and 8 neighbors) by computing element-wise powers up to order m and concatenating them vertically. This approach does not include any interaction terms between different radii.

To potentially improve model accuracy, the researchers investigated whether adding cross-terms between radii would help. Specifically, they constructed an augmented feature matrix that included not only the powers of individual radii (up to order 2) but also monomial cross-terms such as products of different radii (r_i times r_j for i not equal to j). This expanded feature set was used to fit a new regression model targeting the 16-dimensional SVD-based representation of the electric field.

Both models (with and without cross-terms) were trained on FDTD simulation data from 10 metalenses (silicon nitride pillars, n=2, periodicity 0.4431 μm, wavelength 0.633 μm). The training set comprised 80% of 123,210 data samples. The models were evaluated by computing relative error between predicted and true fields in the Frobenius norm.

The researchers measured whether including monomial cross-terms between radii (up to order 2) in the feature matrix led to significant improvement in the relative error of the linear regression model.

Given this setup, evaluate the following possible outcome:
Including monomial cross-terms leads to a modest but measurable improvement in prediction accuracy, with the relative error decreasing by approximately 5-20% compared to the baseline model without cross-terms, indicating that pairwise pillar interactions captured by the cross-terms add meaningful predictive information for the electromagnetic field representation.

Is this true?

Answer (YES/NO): NO